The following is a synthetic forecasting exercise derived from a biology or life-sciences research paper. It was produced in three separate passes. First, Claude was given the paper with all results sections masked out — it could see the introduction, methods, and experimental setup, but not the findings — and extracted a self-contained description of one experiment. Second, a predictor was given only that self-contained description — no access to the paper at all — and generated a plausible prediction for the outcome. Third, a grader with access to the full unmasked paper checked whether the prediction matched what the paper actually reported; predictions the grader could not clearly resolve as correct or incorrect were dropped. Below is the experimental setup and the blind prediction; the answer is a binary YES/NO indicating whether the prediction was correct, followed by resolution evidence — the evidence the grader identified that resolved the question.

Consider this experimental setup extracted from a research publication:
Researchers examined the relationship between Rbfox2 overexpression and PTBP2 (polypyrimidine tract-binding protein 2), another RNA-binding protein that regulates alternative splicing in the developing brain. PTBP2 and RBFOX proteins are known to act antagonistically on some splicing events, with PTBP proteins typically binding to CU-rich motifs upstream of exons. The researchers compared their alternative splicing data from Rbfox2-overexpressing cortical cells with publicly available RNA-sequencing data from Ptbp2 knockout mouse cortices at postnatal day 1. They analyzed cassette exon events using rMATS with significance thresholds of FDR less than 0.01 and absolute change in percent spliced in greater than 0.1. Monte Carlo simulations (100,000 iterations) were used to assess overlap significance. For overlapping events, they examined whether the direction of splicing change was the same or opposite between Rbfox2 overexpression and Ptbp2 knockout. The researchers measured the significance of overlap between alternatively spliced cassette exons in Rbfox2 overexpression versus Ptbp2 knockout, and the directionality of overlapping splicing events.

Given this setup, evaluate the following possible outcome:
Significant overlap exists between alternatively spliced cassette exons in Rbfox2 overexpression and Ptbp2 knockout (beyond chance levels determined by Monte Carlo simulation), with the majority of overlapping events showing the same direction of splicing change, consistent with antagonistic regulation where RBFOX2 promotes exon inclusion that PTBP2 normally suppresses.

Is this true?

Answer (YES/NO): YES